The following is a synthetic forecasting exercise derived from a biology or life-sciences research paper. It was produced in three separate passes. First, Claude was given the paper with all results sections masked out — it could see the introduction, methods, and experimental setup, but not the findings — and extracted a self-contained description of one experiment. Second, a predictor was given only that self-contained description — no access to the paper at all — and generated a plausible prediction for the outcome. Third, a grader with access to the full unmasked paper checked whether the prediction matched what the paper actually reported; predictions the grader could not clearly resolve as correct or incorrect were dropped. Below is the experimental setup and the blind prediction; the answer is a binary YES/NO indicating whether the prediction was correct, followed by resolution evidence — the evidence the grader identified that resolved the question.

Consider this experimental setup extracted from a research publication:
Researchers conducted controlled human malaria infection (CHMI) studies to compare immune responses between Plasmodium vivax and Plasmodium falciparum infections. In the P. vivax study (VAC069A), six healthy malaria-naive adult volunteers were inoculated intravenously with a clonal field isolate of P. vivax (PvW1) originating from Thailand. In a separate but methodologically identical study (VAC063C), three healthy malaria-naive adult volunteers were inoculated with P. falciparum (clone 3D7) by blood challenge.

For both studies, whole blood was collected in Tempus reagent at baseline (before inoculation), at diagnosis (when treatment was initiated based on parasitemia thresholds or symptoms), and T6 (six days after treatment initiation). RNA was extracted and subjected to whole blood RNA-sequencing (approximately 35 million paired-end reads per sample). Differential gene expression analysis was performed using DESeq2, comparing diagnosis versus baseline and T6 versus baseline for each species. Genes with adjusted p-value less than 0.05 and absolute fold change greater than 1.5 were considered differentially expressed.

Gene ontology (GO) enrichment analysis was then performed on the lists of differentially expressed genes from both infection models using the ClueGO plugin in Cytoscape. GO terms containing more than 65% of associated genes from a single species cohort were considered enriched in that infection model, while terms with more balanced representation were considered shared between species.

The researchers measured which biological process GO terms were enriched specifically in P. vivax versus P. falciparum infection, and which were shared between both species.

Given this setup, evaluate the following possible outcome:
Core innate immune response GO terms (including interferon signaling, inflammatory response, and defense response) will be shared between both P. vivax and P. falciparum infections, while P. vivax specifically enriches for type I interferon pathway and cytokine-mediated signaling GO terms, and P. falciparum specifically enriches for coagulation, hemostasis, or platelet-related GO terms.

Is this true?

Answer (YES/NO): NO